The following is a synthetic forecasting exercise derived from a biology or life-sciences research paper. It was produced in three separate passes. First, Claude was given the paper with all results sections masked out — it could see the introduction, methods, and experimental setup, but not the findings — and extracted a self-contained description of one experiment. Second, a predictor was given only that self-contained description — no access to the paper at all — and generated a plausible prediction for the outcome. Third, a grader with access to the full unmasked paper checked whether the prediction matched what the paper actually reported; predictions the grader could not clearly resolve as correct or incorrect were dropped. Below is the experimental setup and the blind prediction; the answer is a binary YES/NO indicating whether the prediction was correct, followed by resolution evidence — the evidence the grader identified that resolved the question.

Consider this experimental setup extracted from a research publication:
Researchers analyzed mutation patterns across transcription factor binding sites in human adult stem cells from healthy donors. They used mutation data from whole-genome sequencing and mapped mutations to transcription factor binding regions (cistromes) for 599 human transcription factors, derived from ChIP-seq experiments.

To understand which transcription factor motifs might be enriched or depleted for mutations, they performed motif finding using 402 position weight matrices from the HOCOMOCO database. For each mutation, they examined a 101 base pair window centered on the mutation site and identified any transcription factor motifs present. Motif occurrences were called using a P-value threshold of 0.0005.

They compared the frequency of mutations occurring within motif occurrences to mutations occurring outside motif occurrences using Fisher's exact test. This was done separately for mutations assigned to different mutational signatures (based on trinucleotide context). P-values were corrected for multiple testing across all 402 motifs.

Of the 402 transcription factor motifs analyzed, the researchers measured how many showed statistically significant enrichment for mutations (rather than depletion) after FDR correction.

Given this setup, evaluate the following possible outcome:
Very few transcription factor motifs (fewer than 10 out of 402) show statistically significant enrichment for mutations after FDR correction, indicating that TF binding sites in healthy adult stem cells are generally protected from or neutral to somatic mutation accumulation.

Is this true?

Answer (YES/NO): YES